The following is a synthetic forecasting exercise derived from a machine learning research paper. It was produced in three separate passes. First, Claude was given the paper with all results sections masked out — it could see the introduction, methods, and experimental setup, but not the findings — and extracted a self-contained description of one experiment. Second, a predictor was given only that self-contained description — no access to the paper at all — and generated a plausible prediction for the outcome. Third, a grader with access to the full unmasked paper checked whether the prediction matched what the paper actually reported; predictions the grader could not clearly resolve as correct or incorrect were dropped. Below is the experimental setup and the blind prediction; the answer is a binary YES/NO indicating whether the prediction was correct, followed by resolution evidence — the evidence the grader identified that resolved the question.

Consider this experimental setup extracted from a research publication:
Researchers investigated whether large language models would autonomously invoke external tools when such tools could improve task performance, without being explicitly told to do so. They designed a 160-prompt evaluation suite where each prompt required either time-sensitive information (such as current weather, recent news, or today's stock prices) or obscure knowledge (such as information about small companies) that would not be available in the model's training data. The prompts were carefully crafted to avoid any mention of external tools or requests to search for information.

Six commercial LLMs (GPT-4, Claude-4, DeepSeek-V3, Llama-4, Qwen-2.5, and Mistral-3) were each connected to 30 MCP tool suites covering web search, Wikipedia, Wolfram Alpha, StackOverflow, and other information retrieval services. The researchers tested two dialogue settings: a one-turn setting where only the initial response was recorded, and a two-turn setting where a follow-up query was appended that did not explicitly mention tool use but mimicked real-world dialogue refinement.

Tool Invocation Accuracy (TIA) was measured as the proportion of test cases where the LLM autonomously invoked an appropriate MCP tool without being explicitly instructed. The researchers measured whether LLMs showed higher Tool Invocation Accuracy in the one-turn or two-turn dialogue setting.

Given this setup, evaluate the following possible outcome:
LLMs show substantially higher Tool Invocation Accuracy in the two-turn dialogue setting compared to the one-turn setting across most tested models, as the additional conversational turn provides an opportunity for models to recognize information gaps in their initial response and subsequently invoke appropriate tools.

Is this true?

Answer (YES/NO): YES